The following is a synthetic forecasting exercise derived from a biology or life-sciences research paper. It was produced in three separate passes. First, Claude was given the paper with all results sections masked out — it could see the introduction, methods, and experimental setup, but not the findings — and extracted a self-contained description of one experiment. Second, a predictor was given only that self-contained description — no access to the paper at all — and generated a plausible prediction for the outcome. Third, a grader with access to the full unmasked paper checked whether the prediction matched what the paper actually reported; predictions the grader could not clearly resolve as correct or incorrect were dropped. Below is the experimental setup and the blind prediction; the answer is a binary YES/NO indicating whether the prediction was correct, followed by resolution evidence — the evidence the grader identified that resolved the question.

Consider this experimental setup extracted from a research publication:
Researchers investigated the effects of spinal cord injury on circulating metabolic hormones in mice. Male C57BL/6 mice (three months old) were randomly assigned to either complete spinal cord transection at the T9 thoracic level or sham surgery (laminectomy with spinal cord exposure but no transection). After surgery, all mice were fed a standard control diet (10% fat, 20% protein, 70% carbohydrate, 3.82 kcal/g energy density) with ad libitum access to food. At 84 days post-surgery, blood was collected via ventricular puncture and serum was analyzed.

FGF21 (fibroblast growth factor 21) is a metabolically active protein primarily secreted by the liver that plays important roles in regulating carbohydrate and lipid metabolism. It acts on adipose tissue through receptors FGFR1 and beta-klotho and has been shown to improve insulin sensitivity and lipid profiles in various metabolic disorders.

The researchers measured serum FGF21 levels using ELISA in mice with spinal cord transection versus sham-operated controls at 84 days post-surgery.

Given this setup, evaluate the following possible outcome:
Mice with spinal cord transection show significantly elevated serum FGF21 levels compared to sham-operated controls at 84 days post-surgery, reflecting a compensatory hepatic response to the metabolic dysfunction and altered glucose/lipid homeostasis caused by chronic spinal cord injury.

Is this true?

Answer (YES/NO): NO